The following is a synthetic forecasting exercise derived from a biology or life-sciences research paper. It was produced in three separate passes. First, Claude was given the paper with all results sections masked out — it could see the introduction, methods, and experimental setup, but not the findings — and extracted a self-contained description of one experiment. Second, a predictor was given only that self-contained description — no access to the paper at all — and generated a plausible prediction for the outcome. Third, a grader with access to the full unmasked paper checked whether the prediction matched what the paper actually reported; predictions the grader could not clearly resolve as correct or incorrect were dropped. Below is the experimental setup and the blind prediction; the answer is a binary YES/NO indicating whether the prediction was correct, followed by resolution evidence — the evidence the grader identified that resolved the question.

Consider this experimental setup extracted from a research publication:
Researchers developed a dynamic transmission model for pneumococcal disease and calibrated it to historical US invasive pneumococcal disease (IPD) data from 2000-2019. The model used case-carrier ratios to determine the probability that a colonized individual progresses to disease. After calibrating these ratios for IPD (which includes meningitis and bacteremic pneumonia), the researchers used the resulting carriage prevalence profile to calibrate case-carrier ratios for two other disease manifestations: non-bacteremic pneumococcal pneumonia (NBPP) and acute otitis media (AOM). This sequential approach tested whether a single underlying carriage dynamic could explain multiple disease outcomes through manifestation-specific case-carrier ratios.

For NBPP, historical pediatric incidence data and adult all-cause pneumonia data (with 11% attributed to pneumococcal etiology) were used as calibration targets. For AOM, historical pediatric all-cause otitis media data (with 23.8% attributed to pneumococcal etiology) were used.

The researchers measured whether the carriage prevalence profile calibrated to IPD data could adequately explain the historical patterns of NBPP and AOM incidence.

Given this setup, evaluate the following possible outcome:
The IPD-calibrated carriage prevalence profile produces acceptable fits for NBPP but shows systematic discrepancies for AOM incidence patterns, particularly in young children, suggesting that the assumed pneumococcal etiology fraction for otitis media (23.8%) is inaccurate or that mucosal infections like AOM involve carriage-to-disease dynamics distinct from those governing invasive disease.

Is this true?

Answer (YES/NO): NO